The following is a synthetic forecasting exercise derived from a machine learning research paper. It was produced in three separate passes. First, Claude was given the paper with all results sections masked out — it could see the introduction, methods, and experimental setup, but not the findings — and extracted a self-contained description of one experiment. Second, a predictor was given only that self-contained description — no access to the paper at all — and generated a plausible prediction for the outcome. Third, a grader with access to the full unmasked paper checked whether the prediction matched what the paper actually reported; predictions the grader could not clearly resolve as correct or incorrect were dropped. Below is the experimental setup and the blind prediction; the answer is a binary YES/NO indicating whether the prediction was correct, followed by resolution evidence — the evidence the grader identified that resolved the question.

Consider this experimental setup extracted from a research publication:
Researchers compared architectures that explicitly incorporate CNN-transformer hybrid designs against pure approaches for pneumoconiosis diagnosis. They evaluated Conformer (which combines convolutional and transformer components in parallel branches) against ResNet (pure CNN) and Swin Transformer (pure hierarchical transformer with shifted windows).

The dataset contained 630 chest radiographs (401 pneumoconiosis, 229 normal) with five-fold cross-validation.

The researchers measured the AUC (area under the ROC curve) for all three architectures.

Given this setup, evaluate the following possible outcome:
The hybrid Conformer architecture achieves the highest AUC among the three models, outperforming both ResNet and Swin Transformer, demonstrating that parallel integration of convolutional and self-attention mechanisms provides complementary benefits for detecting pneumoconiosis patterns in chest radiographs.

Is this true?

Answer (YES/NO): NO